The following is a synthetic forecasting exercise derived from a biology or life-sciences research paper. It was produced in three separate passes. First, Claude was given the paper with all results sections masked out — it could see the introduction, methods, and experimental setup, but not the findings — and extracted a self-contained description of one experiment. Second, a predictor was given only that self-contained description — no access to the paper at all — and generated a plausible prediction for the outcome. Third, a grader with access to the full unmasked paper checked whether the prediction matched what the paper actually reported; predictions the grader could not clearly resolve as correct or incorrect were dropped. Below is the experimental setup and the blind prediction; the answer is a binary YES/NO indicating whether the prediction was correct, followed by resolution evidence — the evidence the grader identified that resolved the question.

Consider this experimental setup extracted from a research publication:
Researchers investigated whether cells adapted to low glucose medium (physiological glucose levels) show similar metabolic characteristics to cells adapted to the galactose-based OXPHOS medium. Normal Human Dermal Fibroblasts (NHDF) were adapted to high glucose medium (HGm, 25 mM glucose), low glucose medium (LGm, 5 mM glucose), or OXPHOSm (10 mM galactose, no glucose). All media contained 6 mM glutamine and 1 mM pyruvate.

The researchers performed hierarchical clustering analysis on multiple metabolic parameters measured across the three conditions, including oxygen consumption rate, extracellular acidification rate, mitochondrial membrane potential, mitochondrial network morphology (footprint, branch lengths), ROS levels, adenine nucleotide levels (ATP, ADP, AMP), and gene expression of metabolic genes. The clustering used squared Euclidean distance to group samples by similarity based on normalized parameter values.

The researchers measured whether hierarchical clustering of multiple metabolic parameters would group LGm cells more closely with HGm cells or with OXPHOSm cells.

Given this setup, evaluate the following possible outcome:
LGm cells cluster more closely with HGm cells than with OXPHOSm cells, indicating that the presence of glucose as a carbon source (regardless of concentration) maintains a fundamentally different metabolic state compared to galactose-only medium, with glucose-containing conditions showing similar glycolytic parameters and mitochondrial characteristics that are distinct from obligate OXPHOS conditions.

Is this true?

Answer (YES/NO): YES